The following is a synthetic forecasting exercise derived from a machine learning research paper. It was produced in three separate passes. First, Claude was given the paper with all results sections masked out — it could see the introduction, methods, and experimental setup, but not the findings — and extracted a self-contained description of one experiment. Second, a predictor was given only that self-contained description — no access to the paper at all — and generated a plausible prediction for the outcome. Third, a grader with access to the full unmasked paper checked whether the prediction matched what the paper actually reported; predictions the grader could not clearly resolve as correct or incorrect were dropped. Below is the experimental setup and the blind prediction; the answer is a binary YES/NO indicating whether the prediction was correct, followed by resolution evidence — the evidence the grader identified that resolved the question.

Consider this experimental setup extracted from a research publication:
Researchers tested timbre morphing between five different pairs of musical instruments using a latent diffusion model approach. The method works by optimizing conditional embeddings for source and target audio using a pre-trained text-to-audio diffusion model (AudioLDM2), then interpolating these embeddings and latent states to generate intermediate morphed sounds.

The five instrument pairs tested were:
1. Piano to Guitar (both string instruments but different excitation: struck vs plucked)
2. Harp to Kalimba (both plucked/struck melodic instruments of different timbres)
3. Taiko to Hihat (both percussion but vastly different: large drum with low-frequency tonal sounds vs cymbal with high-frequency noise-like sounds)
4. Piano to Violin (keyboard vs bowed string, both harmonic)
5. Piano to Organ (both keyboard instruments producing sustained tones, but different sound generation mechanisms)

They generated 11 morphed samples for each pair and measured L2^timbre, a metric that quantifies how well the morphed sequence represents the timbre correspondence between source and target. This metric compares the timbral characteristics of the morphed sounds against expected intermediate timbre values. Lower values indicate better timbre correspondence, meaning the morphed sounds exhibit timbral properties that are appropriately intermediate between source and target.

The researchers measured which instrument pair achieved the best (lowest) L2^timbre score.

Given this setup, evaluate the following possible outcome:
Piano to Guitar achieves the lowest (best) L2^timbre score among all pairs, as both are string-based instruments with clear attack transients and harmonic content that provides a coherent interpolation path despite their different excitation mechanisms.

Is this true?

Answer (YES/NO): NO